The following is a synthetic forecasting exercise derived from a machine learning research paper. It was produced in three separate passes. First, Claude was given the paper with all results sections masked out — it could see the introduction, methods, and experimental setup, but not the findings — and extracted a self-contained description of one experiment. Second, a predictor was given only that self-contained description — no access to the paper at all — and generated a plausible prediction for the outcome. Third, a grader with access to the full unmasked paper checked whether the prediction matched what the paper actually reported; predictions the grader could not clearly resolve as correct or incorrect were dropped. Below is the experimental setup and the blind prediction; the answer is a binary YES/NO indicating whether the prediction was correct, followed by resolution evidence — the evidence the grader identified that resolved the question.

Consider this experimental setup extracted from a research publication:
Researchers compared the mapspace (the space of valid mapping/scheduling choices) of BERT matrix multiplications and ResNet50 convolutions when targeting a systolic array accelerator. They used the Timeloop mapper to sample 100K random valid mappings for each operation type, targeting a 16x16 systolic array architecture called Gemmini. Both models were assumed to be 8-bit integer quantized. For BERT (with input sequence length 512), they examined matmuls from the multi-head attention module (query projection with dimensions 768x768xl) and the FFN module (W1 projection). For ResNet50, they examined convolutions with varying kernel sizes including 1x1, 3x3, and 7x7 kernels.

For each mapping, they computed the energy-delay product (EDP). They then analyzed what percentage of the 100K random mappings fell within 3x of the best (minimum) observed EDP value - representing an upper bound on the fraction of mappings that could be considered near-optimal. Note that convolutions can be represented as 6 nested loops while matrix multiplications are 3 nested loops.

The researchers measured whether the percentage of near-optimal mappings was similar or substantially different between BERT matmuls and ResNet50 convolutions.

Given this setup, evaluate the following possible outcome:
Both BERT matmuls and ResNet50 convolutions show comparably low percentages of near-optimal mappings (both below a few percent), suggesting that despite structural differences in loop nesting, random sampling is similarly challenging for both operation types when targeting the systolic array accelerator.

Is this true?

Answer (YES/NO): YES